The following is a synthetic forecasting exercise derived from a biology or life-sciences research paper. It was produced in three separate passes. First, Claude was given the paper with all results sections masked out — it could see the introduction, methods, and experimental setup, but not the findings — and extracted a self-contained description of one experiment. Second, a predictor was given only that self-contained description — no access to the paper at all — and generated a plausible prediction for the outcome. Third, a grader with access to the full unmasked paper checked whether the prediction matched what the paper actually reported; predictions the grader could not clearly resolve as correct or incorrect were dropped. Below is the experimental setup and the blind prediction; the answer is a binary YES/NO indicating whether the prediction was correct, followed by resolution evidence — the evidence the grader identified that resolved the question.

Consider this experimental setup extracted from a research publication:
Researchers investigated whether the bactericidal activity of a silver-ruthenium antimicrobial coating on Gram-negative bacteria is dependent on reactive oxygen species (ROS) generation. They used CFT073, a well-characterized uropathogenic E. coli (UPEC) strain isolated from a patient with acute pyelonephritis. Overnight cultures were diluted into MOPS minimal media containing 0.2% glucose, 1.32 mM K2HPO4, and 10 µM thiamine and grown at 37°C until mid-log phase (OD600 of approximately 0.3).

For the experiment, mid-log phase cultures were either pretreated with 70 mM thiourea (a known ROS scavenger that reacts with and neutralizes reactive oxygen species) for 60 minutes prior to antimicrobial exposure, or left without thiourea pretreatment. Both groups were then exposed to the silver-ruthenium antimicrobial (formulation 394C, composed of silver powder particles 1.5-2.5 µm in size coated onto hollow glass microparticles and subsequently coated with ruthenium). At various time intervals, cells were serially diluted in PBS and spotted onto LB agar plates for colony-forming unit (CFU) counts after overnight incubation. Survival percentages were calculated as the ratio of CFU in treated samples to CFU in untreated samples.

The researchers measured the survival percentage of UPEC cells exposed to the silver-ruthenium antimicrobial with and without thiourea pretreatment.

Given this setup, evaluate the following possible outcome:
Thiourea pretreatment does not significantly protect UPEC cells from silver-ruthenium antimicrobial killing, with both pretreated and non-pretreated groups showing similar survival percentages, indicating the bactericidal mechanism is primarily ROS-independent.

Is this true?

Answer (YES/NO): NO